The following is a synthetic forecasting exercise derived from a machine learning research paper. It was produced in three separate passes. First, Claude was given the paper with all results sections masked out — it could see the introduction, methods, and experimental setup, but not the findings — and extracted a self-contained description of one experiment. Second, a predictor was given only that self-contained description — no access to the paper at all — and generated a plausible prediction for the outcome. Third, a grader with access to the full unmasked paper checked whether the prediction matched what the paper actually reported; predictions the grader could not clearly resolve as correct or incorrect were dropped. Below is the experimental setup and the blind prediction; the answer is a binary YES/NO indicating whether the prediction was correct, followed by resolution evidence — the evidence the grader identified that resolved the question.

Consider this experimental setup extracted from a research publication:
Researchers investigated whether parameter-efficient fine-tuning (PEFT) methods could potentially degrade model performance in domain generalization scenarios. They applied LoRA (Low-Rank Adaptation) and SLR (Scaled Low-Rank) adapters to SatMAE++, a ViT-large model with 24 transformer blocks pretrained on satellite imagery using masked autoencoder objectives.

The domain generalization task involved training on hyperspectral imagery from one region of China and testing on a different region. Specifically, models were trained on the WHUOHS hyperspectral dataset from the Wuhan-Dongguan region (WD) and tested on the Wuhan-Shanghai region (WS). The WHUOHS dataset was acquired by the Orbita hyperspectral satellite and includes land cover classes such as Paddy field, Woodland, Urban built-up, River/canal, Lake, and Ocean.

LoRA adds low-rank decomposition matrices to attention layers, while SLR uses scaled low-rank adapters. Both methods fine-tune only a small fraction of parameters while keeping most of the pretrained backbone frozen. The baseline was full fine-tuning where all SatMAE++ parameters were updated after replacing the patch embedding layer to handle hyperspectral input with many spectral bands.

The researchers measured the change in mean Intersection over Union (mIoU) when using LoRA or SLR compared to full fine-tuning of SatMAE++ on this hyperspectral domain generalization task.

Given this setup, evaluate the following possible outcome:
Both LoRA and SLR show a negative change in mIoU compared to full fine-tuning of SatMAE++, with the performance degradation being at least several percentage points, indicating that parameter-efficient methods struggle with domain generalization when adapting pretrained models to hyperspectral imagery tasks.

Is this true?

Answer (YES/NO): NO